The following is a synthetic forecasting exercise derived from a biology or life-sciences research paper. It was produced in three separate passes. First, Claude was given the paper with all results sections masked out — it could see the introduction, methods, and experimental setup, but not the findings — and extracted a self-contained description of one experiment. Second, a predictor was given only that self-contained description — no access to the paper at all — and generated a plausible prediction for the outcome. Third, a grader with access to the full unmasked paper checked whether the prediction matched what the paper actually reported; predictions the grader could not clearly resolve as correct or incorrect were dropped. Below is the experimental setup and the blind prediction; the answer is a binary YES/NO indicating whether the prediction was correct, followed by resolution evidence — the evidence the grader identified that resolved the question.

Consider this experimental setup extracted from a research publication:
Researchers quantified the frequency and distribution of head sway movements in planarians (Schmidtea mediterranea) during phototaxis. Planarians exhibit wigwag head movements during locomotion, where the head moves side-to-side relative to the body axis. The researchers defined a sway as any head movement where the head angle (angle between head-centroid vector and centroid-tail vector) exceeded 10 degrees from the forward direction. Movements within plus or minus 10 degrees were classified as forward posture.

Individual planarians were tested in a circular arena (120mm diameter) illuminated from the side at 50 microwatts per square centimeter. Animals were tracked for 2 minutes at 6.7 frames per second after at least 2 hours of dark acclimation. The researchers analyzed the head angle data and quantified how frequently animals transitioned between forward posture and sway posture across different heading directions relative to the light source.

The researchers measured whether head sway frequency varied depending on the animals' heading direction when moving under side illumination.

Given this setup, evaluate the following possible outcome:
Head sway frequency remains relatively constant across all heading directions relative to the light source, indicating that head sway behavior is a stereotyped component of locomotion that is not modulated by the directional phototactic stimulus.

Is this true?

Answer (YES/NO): NO